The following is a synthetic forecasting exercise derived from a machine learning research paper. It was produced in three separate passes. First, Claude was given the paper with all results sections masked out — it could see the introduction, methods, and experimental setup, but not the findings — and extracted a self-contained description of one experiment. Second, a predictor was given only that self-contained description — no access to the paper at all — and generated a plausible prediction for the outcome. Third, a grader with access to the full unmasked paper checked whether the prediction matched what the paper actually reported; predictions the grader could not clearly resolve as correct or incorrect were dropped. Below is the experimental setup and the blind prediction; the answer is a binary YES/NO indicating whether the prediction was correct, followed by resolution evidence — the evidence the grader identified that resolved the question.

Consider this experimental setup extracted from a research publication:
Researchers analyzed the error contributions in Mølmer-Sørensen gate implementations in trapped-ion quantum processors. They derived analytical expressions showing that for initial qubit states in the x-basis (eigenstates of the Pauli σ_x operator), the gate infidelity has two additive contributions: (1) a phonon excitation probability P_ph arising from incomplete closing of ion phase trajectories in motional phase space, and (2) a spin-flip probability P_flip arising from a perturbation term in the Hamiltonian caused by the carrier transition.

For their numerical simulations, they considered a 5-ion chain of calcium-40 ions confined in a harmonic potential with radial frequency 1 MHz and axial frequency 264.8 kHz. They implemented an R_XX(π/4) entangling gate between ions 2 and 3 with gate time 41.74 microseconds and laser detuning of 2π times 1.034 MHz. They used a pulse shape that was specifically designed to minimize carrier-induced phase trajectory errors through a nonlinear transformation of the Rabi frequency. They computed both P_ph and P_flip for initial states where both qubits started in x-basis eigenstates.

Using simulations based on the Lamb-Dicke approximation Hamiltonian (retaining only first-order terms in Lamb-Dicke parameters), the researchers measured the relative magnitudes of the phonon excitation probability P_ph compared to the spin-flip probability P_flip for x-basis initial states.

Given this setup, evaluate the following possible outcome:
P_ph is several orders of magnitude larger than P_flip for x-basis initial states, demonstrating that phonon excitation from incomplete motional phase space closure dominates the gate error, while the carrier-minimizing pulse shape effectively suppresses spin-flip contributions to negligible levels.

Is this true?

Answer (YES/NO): NO